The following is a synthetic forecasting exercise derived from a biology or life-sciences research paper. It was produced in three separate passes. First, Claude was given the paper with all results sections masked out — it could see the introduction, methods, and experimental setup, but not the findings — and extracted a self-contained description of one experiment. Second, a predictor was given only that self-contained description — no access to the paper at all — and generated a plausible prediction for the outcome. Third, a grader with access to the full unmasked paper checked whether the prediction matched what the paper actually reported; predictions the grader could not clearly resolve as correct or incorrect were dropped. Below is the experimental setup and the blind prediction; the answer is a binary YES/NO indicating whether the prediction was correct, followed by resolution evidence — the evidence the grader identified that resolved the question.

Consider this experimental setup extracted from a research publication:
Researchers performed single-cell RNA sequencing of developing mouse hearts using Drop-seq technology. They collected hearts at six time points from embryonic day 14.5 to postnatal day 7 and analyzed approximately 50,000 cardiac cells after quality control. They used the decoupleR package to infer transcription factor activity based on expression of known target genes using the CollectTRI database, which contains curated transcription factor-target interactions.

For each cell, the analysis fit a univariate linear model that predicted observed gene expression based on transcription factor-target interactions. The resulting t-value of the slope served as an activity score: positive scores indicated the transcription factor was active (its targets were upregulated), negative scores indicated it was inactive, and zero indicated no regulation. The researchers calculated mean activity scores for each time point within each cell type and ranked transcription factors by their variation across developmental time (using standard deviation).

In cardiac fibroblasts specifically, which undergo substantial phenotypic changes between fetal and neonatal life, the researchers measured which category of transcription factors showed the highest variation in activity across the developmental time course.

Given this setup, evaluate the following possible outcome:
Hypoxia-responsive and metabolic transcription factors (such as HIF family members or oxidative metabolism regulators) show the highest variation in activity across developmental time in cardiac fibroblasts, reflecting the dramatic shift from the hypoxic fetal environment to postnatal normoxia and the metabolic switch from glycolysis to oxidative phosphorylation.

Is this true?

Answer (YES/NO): NO